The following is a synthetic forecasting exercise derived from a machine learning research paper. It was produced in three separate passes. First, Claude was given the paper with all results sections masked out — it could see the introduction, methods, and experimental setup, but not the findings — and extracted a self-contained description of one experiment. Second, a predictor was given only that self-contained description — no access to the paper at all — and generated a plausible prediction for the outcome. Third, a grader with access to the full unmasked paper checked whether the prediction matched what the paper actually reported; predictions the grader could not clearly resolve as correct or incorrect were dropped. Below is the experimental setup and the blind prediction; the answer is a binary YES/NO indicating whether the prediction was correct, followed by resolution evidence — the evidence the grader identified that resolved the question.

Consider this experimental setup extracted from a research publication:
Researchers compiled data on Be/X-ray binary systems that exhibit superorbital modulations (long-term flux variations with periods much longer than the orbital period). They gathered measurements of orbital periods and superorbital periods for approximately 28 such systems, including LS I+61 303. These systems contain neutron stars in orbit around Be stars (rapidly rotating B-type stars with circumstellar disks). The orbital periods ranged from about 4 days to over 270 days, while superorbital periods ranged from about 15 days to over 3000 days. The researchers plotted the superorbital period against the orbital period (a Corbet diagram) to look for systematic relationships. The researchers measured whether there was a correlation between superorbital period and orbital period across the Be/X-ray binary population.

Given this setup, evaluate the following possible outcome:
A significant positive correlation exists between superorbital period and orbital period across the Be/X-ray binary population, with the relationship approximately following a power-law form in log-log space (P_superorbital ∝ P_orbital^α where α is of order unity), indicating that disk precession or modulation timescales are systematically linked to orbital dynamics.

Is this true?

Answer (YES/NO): YES